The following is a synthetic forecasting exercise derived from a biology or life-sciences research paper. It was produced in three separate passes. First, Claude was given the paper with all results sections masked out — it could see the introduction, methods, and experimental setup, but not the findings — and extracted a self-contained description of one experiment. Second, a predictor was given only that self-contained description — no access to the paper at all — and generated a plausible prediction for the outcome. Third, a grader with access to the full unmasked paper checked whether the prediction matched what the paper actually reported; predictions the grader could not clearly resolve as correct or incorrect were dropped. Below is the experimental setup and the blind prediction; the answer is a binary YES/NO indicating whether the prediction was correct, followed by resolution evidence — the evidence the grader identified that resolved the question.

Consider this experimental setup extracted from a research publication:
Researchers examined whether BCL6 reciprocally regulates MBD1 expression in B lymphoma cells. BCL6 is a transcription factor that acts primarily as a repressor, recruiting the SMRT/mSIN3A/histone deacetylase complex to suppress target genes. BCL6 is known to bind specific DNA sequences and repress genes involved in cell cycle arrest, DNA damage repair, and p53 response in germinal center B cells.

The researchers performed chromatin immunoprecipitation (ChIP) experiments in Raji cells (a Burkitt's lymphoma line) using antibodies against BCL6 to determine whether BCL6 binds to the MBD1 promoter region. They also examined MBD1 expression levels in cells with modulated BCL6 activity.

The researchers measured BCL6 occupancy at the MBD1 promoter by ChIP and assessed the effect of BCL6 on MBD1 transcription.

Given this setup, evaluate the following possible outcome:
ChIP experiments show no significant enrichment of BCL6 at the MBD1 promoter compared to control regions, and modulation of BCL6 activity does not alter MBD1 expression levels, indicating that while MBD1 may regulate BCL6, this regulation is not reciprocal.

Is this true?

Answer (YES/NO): NO